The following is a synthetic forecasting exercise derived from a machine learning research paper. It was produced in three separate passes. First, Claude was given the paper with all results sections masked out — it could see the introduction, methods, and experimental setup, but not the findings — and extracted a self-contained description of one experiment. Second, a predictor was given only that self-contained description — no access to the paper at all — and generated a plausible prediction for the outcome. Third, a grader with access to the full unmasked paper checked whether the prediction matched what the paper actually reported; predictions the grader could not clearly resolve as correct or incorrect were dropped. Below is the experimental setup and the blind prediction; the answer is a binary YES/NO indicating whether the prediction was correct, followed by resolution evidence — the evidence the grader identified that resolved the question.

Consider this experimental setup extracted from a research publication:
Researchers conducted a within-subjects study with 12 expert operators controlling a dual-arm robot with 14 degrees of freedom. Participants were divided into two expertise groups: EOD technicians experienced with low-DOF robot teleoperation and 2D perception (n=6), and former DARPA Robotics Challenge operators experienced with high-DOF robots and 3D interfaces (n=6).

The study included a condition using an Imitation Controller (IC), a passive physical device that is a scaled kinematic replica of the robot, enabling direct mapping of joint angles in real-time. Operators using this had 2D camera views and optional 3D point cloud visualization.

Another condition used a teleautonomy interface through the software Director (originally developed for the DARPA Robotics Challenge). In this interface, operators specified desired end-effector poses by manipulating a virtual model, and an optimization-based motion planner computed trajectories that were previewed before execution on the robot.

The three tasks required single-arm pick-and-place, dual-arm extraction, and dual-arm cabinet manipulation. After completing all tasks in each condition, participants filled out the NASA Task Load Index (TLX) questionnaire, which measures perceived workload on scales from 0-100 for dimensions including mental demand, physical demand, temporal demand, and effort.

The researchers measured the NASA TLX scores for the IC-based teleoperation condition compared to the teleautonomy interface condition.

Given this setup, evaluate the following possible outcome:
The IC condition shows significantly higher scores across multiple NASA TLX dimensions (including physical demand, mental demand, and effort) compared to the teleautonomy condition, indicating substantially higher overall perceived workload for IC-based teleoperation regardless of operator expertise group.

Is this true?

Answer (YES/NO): NO